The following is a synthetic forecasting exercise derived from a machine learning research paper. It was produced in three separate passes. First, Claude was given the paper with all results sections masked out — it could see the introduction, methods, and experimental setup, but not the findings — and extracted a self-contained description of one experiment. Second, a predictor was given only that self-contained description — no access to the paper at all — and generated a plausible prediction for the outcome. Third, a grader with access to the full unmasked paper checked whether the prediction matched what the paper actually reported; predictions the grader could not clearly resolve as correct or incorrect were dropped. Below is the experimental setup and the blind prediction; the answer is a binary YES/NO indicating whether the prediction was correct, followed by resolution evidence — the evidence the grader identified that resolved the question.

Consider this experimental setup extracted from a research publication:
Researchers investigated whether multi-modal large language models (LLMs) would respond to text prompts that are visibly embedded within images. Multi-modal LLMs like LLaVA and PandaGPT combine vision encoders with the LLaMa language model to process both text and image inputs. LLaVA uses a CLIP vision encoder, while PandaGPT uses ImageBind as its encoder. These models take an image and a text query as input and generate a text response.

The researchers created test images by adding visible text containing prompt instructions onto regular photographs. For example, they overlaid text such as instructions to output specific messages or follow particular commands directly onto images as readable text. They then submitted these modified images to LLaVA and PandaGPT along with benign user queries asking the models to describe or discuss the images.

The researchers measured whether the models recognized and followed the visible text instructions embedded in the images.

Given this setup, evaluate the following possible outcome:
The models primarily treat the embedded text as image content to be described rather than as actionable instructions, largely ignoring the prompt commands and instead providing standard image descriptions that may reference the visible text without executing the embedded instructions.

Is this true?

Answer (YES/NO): YES